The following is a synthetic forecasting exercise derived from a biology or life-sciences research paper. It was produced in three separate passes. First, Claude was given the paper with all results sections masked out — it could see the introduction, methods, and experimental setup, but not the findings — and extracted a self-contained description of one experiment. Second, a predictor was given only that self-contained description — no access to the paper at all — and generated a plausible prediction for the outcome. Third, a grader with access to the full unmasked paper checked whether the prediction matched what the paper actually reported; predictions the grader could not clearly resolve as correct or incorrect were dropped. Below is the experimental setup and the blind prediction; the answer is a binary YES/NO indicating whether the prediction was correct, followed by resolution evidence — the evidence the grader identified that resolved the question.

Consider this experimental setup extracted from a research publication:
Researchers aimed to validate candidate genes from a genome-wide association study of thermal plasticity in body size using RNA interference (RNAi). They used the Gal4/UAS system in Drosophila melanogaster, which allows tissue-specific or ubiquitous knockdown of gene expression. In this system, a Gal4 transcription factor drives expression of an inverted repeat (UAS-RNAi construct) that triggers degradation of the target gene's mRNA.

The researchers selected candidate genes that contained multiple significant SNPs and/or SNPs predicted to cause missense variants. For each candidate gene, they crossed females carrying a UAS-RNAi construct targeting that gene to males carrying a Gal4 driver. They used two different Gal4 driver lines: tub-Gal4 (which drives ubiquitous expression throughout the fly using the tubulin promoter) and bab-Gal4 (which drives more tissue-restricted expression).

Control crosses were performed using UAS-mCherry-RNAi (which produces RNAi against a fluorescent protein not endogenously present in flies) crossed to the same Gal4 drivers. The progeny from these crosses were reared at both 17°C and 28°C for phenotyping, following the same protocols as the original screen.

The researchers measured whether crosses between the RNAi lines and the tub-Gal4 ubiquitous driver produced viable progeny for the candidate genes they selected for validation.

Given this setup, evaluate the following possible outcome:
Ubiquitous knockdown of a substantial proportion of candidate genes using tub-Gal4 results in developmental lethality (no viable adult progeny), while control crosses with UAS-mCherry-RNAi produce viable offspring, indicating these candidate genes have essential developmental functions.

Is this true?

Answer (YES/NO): YES